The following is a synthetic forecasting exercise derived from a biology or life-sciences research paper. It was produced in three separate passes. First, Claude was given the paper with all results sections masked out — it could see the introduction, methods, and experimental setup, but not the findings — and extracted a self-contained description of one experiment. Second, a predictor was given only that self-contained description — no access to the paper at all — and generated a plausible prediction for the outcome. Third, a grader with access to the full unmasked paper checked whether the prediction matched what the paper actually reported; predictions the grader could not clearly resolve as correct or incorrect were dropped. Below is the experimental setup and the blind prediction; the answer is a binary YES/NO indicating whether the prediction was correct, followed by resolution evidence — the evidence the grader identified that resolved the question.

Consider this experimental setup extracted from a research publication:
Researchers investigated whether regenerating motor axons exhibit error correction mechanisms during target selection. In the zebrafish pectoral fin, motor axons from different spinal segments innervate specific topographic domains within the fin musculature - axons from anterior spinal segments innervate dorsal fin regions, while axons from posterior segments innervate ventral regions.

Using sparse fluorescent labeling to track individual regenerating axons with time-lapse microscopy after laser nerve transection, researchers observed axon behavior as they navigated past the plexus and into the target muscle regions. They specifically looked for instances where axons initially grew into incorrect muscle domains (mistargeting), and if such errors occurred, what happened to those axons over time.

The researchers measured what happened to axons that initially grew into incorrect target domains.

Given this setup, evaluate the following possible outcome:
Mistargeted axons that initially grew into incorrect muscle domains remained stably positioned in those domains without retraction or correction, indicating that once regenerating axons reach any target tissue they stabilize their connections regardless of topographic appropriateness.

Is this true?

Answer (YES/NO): NO